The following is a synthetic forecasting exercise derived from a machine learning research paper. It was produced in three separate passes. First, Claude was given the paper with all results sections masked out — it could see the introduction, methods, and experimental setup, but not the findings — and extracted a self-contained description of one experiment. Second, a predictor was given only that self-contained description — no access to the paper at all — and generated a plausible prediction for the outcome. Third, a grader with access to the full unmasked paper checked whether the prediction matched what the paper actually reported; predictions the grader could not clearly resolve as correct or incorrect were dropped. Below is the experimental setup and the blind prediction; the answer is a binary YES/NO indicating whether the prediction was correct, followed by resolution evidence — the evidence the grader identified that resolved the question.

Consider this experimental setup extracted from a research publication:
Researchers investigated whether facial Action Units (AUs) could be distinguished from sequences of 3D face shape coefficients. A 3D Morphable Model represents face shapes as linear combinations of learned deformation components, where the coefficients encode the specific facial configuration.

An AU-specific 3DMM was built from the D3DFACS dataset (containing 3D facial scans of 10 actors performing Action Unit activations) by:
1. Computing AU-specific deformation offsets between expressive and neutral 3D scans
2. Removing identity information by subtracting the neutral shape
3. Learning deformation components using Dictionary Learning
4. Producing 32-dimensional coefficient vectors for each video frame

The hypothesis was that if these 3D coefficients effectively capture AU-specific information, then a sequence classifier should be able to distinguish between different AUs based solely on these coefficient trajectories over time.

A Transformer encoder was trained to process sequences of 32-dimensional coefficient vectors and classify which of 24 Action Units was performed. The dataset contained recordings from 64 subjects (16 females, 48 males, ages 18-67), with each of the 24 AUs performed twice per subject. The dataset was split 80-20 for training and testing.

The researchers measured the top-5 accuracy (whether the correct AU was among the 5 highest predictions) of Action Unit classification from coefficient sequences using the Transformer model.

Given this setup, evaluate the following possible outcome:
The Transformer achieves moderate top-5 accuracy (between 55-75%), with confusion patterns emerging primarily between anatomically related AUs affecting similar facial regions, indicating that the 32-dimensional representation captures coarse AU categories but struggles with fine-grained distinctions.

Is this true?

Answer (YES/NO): NO